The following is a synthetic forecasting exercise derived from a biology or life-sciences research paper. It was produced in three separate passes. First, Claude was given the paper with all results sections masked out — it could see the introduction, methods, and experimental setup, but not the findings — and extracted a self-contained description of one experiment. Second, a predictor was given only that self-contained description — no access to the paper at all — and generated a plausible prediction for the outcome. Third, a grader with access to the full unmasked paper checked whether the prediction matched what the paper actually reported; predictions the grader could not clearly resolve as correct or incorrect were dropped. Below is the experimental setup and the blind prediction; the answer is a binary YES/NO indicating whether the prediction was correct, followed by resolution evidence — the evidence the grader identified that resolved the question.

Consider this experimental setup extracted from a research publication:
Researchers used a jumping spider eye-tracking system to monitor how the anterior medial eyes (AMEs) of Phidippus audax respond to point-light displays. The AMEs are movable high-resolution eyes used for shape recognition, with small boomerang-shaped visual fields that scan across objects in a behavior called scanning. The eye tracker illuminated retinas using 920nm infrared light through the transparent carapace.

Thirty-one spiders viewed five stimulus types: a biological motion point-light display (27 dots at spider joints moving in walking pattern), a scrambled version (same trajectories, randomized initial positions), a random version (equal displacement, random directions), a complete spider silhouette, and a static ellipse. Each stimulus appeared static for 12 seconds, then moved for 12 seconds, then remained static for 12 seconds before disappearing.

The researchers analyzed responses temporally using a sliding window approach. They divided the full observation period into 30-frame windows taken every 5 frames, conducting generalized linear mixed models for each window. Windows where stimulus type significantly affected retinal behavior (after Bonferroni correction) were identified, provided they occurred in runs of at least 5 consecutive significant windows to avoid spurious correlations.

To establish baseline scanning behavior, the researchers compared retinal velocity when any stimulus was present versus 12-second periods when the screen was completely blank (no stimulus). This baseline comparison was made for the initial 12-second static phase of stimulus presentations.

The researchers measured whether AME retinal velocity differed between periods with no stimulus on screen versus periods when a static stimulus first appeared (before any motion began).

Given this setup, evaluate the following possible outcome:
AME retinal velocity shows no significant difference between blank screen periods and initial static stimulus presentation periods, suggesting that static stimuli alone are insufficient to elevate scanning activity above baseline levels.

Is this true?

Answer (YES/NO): NO